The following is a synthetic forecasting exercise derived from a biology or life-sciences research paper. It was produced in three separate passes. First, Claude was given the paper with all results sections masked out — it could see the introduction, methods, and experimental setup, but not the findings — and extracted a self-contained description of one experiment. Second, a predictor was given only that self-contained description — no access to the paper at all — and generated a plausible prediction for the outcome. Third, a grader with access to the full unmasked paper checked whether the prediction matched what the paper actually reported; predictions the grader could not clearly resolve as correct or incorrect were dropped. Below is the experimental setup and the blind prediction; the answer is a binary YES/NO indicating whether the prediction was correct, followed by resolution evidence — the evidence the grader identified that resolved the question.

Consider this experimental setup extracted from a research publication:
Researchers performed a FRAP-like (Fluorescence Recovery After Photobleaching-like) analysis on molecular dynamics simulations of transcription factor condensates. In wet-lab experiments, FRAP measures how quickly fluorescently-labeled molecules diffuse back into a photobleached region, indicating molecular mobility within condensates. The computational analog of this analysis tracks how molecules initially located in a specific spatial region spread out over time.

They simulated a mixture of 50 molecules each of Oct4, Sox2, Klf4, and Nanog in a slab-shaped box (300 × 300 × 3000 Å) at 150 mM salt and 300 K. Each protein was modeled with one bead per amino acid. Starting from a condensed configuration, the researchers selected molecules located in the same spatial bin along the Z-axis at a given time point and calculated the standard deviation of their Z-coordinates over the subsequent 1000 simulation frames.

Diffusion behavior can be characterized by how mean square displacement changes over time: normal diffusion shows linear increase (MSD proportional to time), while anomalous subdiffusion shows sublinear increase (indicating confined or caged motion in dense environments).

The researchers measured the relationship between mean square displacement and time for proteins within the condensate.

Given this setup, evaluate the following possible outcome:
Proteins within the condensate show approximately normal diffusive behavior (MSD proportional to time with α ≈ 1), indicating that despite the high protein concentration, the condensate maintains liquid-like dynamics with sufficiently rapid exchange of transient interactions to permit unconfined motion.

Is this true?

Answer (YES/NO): YES